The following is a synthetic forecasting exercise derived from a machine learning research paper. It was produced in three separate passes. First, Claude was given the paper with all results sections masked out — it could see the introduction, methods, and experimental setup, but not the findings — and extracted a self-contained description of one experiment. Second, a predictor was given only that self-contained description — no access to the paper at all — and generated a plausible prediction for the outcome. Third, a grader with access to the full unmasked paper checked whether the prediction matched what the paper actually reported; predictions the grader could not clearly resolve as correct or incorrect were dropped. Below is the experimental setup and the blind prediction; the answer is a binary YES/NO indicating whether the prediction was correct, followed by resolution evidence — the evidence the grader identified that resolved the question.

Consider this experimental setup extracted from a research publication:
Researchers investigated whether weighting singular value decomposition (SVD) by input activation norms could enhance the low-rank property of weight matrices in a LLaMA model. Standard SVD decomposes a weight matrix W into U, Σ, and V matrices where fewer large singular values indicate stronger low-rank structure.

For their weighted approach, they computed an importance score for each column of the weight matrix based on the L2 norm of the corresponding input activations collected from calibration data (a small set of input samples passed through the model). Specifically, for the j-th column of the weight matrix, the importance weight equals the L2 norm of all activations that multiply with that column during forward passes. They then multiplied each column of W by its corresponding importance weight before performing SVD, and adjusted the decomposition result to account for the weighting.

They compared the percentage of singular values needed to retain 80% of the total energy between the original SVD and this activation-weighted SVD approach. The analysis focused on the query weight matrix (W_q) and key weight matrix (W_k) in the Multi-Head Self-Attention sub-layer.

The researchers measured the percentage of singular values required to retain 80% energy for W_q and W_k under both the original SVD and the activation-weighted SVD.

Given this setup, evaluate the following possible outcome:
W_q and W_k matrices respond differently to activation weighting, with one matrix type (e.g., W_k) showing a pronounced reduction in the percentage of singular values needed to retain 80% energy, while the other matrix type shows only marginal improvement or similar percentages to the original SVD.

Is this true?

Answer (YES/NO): NO